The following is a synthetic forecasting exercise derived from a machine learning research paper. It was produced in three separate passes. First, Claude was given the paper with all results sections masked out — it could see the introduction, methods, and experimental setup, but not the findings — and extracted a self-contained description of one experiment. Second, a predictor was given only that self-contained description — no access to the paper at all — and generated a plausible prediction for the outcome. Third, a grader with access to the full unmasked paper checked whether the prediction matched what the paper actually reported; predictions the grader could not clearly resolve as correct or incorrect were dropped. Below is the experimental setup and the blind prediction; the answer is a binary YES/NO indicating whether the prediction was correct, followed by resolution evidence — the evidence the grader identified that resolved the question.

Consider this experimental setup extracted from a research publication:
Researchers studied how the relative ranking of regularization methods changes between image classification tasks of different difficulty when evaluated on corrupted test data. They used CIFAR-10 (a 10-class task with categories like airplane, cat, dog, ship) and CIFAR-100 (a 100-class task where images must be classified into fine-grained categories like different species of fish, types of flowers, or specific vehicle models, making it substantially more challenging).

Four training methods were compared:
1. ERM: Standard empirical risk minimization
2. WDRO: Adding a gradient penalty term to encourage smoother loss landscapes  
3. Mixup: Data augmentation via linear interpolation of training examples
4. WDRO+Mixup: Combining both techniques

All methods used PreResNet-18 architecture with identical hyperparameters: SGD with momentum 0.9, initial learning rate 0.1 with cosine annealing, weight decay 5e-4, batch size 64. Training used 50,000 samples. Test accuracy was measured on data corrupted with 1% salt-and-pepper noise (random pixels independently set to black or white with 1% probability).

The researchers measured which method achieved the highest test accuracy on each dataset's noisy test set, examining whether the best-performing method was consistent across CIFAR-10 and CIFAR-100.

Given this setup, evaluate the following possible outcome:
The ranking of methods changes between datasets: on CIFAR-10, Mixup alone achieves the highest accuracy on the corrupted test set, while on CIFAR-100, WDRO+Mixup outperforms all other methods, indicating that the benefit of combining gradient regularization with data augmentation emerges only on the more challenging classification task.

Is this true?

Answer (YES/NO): NO